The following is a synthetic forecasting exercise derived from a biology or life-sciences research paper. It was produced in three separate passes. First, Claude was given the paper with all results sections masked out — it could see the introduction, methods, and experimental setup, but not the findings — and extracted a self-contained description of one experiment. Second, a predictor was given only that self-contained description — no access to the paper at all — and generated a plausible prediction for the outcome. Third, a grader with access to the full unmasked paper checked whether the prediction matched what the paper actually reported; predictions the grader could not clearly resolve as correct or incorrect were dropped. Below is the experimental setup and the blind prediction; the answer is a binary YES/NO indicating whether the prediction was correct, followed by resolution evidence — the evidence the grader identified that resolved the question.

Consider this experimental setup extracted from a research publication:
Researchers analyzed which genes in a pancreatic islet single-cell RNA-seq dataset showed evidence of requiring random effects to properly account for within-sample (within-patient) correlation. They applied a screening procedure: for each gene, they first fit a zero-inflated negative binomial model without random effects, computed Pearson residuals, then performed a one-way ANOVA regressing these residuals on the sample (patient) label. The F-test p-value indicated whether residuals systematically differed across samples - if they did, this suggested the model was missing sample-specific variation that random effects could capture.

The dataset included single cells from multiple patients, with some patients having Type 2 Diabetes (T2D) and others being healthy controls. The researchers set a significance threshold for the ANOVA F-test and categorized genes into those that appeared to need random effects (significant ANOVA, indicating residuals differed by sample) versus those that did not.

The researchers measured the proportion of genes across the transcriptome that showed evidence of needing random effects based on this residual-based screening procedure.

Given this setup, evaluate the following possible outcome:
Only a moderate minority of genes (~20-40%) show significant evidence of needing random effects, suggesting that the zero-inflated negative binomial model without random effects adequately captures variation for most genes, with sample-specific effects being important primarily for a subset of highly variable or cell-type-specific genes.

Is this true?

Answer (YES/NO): NO